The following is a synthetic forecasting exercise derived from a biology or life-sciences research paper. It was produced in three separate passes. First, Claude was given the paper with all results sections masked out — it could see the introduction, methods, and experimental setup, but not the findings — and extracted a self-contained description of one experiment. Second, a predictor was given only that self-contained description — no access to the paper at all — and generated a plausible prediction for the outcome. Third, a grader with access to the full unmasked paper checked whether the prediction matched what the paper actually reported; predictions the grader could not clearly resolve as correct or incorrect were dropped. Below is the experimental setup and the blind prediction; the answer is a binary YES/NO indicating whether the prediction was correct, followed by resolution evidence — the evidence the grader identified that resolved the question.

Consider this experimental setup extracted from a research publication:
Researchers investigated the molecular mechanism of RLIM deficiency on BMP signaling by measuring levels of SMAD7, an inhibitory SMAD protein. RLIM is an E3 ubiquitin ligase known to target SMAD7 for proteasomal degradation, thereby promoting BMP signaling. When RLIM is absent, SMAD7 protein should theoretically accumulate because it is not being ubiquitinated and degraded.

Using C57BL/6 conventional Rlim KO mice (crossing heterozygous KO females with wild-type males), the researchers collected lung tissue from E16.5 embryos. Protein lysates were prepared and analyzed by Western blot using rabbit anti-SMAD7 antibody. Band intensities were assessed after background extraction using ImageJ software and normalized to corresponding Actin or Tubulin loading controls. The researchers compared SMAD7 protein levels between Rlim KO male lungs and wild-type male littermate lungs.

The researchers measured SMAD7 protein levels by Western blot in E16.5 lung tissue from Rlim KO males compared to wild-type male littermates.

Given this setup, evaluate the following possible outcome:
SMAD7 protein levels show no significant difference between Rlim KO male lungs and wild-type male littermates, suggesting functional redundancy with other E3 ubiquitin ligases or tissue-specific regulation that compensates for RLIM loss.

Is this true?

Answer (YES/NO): NO